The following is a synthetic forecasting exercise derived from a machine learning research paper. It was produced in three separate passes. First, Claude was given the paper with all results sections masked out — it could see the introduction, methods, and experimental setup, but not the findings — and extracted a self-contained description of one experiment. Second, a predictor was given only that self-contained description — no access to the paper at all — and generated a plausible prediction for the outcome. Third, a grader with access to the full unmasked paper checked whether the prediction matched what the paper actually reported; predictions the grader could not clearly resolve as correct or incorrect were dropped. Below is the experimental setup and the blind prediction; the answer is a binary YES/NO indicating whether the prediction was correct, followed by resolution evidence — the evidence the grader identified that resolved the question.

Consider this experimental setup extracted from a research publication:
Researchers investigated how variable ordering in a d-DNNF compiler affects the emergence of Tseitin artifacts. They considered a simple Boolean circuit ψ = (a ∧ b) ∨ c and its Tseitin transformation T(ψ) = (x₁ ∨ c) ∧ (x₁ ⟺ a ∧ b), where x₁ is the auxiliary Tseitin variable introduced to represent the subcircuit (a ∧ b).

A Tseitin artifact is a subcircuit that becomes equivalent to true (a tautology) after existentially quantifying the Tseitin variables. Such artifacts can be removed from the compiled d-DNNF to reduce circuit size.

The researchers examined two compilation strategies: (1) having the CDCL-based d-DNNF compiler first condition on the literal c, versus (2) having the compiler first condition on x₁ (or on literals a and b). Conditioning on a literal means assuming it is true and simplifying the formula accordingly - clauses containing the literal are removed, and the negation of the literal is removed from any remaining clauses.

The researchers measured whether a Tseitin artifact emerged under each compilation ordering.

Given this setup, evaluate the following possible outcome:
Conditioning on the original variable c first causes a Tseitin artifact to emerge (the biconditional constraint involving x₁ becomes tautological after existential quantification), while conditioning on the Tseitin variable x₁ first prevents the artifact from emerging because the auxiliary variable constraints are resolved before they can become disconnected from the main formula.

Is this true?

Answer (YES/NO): YES